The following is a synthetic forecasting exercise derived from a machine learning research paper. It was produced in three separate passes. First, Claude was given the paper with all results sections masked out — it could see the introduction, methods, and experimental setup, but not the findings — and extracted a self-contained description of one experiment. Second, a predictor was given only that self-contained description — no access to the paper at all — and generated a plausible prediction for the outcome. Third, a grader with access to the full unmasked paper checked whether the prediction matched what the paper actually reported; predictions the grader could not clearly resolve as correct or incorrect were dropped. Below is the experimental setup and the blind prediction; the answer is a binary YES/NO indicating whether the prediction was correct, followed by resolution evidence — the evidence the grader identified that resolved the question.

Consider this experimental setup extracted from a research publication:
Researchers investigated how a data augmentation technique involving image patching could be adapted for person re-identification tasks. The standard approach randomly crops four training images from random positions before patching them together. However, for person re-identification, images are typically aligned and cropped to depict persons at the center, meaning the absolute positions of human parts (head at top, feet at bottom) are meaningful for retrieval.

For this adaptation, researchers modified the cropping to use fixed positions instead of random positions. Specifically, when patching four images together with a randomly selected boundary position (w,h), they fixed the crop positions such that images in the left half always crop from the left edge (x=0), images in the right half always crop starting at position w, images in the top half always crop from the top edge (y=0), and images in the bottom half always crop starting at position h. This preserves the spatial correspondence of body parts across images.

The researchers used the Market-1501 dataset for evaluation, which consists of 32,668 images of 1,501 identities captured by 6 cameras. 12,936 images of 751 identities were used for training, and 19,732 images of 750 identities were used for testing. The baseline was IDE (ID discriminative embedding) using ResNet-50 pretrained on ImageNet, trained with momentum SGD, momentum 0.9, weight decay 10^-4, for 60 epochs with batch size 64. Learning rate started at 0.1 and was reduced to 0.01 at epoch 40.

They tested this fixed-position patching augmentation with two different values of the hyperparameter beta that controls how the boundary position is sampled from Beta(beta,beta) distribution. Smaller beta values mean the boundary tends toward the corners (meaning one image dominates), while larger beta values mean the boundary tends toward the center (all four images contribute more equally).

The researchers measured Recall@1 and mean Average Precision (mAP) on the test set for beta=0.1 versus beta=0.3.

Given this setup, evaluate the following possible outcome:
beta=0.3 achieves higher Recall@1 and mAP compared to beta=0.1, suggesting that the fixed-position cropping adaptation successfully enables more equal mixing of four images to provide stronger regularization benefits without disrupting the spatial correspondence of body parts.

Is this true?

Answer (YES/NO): NO